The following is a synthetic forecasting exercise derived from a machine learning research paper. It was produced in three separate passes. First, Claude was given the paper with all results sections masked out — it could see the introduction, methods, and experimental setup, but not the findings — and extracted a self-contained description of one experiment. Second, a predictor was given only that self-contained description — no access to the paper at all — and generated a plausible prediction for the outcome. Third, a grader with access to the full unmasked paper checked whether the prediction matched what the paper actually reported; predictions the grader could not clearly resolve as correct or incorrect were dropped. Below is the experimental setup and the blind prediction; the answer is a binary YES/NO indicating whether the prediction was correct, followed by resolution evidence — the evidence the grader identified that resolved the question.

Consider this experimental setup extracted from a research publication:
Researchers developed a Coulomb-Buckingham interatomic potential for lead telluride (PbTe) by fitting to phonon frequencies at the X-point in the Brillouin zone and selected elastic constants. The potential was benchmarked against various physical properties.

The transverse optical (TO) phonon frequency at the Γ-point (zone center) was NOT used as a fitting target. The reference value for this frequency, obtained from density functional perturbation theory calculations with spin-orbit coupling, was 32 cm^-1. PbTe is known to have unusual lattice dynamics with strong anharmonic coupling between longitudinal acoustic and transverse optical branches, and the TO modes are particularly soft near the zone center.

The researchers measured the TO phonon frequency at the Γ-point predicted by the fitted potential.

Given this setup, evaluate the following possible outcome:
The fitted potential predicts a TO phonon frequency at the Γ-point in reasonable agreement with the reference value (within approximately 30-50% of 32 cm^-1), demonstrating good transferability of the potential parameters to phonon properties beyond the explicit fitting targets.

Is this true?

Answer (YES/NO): NO